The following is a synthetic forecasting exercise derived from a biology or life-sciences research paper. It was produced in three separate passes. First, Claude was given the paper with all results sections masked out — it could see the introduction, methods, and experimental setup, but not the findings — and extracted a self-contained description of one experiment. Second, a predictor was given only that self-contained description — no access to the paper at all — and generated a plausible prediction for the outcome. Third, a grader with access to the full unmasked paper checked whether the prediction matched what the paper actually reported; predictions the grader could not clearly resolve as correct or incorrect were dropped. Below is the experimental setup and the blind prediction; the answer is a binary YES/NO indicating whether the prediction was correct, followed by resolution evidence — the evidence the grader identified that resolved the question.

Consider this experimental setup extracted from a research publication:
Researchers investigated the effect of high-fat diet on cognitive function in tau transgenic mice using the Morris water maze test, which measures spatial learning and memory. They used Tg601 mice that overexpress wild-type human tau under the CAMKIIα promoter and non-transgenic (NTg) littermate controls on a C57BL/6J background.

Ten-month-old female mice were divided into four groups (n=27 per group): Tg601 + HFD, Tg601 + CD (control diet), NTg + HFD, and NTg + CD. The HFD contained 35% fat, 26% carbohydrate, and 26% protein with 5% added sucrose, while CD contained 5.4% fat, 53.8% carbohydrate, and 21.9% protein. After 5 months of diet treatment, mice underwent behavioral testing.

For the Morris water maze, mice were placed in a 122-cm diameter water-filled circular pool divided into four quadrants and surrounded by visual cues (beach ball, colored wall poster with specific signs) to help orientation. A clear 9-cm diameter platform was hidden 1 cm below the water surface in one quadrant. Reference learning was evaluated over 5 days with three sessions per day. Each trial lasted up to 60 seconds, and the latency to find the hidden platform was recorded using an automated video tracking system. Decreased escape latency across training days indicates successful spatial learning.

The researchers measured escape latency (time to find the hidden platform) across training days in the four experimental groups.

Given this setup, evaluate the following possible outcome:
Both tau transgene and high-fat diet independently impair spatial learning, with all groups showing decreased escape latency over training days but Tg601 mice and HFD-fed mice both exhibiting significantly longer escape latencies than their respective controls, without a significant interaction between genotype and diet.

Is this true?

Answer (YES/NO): NO